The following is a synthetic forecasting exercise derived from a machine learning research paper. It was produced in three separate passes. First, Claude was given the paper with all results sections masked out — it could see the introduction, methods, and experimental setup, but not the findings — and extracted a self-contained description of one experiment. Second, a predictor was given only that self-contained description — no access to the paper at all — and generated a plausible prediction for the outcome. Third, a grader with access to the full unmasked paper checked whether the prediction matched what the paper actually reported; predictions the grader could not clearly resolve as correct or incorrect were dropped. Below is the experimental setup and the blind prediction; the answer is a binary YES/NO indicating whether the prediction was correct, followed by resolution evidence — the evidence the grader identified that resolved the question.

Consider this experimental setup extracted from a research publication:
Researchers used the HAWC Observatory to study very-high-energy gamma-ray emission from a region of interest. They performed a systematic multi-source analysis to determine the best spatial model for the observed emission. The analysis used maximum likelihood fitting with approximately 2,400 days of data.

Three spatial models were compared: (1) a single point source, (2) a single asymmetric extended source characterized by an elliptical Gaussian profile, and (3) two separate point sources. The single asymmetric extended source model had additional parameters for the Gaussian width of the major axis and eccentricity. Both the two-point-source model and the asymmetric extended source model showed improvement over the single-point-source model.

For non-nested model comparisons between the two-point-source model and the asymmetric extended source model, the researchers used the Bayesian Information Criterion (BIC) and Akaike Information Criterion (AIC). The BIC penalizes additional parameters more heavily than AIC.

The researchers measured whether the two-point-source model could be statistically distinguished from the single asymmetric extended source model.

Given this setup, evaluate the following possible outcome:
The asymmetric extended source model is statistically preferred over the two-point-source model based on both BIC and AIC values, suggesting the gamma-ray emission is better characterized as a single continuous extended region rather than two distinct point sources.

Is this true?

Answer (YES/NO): NO